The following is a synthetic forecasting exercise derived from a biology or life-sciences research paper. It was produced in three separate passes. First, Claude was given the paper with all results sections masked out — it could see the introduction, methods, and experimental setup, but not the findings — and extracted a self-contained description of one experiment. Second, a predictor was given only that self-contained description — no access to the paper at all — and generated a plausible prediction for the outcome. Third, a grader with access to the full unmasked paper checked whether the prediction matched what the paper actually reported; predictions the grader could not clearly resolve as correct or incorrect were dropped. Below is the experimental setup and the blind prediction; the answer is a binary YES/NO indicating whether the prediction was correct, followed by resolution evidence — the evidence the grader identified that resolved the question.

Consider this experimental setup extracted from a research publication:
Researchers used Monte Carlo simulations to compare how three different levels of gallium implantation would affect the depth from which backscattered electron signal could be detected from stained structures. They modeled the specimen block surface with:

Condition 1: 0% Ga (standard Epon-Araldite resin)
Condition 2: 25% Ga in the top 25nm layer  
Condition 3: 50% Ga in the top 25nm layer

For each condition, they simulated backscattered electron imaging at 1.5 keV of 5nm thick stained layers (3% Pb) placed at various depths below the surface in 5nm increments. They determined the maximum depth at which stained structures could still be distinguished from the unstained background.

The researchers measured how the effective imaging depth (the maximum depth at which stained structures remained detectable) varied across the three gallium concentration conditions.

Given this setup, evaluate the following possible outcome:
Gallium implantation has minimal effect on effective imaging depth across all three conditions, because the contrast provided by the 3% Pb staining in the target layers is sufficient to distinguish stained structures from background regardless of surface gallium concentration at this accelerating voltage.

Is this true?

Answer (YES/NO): NO